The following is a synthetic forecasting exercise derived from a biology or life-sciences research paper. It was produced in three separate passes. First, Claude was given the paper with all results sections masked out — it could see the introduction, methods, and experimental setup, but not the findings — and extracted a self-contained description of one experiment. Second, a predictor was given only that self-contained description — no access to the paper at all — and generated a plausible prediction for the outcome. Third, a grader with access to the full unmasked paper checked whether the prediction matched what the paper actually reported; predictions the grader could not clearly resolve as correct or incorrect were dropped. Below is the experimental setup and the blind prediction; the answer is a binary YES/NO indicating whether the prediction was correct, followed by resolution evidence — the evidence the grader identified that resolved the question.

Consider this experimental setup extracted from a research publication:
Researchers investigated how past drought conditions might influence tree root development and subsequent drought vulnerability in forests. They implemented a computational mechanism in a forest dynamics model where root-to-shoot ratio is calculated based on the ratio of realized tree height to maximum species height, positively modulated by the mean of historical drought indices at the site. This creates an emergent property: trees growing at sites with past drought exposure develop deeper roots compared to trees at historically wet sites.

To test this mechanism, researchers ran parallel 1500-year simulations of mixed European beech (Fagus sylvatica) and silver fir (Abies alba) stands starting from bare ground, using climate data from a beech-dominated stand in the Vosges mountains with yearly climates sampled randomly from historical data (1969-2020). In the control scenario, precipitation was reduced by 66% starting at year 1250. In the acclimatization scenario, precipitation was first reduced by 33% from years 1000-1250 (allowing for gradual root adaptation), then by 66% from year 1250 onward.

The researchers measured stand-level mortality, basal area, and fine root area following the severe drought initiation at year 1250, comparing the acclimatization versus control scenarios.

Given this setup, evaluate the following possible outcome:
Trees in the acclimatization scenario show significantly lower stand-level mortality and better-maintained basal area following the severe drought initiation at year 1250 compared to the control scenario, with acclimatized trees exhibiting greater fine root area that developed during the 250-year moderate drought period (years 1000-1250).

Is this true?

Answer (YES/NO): NO